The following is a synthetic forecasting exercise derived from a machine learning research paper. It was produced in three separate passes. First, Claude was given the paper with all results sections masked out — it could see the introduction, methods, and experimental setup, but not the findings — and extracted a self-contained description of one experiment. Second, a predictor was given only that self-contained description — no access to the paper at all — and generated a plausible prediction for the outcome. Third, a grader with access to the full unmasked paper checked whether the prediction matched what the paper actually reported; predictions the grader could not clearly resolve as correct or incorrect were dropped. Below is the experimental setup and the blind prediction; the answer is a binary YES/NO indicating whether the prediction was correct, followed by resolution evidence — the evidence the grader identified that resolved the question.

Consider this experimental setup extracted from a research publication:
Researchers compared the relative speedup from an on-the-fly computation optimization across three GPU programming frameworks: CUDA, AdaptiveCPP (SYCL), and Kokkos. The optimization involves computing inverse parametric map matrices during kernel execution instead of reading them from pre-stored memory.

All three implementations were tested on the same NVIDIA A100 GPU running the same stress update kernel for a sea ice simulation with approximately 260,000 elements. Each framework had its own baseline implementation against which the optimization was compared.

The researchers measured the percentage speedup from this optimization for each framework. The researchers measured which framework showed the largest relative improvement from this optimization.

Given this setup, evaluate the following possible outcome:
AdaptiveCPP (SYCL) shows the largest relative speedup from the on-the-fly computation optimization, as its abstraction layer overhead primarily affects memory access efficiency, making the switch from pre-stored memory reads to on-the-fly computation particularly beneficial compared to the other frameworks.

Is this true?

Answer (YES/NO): NO